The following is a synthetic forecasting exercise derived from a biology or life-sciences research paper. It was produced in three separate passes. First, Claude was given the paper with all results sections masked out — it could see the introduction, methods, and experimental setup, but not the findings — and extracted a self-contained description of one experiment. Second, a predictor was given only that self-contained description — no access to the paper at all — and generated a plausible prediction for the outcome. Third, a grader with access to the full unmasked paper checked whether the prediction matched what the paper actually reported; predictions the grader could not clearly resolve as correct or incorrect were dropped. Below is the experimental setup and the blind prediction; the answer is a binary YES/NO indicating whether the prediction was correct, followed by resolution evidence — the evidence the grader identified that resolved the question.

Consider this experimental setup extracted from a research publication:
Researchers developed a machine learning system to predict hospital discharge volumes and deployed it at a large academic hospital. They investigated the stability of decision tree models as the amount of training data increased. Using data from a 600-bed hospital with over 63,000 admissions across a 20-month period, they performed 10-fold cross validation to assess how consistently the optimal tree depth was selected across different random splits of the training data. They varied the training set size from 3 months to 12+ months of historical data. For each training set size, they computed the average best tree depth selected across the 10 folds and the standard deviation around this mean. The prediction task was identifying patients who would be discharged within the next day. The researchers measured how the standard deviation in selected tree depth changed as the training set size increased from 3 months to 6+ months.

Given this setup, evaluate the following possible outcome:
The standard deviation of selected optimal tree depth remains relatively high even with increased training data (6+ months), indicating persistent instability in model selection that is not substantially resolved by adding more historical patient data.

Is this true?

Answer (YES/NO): NO